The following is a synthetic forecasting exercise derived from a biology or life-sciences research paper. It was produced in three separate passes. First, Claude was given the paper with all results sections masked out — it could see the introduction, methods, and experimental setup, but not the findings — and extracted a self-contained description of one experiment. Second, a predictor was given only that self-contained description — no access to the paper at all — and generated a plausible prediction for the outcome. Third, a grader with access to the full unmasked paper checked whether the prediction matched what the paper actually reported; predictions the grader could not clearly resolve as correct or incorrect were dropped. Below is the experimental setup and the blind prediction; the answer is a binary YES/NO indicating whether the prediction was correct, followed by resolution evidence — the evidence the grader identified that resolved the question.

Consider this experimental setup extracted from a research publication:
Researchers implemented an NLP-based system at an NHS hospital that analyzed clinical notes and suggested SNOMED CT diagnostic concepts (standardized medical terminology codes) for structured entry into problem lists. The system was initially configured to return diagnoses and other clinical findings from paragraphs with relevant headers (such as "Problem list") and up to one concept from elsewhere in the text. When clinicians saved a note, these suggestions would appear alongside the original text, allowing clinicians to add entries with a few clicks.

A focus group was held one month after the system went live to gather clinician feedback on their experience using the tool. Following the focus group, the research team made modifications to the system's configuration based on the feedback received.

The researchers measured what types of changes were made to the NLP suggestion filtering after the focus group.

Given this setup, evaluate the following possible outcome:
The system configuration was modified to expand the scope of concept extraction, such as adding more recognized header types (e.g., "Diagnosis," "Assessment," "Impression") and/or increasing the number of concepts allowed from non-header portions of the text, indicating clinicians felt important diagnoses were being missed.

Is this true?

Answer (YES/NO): NO